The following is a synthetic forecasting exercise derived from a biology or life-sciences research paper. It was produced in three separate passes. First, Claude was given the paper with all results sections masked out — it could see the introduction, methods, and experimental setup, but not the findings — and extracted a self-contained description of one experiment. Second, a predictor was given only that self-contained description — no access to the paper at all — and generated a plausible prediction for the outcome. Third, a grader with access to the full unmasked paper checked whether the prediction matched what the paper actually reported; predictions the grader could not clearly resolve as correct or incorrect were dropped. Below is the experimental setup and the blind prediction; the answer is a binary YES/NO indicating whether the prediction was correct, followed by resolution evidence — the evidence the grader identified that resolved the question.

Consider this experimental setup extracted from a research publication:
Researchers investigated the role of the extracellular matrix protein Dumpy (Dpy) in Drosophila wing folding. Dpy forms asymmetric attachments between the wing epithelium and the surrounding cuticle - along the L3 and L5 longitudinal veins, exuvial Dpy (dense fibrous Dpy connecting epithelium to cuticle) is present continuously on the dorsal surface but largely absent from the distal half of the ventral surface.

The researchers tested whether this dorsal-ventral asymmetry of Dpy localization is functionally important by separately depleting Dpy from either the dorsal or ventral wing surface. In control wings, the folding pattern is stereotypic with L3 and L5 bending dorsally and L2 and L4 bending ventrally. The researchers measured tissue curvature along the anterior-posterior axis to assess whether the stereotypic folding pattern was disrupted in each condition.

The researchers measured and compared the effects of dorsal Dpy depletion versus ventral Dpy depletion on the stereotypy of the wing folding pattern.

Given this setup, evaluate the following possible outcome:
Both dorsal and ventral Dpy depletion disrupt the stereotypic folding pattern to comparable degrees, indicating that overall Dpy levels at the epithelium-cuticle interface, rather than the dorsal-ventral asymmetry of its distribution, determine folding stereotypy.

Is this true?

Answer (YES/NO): NO